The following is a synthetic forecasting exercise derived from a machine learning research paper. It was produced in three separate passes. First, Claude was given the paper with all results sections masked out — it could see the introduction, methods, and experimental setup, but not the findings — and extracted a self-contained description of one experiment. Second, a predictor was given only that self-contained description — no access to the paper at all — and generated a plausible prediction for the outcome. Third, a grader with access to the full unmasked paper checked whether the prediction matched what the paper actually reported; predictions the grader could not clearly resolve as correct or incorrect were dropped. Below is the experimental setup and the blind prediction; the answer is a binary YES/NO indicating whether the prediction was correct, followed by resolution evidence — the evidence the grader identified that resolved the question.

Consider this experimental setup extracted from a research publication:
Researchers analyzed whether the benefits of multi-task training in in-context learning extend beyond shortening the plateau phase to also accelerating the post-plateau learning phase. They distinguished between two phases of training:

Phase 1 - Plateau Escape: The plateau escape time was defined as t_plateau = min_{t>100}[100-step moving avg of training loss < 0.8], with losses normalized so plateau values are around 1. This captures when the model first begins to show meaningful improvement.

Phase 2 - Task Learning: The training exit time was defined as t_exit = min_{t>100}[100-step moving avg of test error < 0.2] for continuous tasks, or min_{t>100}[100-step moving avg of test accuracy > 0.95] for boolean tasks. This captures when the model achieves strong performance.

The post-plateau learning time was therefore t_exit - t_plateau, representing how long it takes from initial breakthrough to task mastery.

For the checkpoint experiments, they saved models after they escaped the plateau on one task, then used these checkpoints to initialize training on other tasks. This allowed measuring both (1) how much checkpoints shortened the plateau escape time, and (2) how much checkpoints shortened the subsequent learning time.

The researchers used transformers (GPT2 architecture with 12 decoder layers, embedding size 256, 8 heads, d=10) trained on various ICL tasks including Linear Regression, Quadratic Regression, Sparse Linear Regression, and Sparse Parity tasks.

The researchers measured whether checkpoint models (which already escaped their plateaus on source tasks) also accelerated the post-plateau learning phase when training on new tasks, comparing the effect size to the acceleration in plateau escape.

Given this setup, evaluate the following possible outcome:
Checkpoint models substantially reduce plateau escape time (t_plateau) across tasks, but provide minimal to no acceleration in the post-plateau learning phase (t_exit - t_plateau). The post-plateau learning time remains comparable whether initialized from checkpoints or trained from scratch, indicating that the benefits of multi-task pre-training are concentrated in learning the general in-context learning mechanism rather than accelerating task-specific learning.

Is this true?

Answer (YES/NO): NO